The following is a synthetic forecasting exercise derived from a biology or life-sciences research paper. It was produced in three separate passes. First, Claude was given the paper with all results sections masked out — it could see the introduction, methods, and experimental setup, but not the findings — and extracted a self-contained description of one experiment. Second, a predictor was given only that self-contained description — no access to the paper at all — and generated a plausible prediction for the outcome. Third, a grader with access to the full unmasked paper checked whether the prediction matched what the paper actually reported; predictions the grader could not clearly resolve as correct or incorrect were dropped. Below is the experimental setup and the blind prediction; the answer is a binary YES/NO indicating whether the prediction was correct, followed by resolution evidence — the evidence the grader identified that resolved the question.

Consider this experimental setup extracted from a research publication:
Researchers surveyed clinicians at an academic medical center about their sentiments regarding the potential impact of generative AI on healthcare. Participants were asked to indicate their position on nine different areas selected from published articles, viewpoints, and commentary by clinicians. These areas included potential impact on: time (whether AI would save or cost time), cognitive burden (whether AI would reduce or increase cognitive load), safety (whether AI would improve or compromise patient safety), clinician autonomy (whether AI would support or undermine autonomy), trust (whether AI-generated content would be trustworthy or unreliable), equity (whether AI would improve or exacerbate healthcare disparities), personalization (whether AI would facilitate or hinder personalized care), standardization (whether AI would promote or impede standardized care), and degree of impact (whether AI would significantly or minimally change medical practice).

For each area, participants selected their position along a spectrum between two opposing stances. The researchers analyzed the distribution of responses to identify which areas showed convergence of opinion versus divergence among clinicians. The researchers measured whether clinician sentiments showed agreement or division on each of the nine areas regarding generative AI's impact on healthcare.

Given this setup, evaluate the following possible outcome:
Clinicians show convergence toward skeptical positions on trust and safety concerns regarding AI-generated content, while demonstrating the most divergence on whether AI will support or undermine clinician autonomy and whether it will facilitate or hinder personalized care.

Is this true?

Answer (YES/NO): NO